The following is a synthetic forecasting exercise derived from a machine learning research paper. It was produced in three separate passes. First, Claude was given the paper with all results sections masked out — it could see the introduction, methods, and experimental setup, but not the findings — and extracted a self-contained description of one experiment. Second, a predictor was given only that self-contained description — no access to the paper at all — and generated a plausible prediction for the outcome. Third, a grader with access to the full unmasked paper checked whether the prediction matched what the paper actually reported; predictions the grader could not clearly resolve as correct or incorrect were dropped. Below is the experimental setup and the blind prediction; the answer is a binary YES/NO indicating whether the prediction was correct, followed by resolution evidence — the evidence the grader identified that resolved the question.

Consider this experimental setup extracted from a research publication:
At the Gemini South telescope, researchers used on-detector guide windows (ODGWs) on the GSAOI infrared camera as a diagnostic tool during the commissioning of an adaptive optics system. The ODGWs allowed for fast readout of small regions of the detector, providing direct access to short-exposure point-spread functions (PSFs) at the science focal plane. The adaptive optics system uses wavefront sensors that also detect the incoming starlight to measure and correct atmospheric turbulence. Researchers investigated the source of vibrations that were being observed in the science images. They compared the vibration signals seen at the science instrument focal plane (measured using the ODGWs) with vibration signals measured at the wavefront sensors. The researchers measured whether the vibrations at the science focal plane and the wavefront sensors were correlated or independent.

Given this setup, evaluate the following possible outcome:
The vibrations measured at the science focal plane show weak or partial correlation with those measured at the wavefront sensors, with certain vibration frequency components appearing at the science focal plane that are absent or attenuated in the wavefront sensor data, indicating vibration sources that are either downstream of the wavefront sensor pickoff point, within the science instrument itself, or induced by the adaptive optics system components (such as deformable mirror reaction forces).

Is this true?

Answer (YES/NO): NO